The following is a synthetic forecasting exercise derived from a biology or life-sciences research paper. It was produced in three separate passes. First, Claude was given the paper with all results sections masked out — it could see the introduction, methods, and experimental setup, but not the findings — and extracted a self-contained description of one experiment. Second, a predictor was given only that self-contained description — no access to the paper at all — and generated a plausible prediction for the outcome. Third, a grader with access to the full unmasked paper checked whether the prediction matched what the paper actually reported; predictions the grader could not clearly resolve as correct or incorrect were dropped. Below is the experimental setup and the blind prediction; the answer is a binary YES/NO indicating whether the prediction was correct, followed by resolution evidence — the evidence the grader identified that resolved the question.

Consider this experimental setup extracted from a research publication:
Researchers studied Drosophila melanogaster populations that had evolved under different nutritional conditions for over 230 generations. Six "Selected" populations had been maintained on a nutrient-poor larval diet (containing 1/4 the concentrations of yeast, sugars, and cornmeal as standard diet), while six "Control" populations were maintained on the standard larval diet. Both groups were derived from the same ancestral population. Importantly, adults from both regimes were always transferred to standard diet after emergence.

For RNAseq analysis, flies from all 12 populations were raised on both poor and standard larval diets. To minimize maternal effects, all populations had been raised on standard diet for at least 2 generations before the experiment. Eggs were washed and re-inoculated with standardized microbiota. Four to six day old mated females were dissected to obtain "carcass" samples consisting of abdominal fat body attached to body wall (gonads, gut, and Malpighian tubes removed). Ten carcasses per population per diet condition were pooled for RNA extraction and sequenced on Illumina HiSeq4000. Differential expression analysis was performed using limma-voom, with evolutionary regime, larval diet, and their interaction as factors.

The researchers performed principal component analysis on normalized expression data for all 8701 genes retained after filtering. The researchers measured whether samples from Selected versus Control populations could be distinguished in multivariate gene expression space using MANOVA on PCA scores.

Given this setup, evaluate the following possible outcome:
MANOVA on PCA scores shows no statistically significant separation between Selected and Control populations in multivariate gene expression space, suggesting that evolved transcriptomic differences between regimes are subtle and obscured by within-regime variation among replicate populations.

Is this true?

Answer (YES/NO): NO